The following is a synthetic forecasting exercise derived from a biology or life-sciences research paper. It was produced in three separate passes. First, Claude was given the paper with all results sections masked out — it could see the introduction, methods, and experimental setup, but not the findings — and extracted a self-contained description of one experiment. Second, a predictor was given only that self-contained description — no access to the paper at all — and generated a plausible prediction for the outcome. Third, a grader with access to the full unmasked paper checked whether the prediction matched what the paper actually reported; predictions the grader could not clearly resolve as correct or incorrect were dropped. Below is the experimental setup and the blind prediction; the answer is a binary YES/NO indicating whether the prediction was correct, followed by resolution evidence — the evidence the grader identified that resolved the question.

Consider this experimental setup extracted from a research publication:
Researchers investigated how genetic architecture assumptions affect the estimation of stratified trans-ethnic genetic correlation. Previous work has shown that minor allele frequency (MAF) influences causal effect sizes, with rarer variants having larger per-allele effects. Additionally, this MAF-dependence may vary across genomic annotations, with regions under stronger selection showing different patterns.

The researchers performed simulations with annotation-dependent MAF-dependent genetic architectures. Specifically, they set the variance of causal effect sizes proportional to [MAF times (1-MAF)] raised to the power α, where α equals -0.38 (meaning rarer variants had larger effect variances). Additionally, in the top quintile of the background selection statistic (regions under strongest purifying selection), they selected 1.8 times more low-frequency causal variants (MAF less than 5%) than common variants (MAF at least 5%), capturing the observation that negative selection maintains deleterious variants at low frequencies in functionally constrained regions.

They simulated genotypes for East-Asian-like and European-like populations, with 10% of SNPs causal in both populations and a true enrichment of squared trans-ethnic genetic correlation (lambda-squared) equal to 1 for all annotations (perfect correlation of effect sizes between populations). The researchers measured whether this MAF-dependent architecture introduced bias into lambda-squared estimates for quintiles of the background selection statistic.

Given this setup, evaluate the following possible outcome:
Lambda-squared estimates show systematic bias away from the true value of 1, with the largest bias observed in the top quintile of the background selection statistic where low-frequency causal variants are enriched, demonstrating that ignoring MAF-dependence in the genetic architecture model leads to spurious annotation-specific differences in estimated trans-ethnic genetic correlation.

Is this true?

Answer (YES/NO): NO